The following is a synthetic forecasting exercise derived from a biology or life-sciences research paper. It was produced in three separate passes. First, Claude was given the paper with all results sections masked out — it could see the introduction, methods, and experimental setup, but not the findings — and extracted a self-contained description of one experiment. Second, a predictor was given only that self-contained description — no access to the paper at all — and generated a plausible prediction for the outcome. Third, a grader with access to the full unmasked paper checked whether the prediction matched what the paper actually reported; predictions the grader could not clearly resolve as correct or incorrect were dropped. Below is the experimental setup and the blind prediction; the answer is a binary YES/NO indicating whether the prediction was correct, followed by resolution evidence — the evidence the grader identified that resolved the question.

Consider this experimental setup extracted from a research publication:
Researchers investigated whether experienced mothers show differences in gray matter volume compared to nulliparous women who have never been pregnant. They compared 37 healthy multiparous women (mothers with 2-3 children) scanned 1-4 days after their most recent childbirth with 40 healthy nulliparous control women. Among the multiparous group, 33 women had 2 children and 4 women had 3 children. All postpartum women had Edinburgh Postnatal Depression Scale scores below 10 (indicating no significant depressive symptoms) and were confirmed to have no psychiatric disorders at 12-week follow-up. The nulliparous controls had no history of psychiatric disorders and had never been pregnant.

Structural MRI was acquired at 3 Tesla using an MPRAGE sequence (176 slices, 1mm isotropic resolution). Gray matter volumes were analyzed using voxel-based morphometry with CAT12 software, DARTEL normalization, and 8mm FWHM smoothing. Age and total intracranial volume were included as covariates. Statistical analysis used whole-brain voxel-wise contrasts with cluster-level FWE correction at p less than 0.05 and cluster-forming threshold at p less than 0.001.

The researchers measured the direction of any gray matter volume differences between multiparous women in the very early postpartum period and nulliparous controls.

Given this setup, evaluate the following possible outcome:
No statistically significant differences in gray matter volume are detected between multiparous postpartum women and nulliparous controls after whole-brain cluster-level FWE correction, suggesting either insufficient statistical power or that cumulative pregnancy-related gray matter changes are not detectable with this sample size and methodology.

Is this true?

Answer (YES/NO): NO